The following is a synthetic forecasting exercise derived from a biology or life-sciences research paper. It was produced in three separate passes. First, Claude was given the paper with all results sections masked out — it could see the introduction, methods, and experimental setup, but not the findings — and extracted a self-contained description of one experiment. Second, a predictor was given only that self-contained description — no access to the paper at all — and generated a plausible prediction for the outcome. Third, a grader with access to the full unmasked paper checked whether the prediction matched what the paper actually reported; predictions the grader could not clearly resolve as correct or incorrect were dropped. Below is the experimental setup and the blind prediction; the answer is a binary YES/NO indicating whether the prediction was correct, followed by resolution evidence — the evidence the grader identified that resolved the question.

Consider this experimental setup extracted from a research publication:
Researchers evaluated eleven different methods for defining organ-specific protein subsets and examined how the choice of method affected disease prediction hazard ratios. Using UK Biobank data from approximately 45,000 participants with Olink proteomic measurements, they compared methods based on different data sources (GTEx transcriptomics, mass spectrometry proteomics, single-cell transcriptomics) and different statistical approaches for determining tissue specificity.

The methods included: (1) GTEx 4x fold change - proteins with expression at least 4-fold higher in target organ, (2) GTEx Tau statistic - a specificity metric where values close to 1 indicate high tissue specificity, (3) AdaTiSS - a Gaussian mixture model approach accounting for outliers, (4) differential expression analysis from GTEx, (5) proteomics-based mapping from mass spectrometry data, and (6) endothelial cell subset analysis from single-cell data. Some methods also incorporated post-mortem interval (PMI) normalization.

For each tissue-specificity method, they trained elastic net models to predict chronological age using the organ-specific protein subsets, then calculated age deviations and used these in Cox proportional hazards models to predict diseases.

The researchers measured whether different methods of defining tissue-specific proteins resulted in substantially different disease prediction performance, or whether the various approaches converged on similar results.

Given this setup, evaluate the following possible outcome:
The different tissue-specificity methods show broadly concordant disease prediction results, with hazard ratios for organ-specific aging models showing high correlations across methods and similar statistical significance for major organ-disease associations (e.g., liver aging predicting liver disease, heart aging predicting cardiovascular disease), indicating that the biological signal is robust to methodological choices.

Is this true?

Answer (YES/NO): YES